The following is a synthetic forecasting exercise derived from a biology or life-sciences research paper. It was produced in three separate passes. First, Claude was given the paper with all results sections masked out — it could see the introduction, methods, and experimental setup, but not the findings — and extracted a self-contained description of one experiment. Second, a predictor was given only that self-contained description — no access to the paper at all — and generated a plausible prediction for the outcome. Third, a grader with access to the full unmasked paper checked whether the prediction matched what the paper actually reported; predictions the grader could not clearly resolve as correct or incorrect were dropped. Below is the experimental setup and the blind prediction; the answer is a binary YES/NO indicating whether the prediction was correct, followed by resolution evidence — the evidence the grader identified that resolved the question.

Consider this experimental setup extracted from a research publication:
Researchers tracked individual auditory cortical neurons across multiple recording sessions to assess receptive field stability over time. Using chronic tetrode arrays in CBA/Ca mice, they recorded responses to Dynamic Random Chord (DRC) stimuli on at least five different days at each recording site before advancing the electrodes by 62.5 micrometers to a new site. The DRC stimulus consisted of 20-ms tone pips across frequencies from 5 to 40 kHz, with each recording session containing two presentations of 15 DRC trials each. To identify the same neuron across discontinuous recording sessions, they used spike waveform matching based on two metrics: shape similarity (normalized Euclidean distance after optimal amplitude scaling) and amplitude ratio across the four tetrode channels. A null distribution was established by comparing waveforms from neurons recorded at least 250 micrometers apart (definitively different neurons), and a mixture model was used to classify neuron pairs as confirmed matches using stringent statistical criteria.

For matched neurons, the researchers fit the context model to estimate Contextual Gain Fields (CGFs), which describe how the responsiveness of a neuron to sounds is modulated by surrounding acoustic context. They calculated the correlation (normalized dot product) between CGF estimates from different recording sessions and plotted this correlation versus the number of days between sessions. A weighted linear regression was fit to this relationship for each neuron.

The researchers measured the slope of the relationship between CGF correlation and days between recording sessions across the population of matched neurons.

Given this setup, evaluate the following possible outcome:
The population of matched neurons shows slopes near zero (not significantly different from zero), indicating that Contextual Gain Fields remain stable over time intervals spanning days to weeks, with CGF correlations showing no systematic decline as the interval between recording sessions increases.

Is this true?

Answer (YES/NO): YES